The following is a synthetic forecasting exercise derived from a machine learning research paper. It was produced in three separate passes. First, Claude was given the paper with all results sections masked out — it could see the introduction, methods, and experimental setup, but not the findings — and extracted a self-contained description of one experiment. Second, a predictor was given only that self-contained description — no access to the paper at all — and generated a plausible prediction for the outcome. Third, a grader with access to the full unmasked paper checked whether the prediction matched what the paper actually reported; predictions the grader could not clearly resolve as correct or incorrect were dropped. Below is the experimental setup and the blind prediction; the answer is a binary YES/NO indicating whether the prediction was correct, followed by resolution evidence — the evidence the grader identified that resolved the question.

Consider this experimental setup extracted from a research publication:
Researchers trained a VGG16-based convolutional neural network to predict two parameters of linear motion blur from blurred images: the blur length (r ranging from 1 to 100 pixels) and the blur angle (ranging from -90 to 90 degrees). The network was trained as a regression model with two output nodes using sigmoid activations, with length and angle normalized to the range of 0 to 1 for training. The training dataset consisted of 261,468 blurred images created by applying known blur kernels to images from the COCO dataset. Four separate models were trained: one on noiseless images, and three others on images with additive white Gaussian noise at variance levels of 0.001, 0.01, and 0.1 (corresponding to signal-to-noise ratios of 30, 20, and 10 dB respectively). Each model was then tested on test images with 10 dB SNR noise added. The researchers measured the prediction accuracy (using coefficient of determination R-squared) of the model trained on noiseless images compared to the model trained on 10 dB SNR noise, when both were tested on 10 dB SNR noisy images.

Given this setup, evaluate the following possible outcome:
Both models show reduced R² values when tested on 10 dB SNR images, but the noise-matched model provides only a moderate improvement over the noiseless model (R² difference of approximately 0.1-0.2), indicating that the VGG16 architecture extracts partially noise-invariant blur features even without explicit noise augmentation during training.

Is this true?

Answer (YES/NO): NO